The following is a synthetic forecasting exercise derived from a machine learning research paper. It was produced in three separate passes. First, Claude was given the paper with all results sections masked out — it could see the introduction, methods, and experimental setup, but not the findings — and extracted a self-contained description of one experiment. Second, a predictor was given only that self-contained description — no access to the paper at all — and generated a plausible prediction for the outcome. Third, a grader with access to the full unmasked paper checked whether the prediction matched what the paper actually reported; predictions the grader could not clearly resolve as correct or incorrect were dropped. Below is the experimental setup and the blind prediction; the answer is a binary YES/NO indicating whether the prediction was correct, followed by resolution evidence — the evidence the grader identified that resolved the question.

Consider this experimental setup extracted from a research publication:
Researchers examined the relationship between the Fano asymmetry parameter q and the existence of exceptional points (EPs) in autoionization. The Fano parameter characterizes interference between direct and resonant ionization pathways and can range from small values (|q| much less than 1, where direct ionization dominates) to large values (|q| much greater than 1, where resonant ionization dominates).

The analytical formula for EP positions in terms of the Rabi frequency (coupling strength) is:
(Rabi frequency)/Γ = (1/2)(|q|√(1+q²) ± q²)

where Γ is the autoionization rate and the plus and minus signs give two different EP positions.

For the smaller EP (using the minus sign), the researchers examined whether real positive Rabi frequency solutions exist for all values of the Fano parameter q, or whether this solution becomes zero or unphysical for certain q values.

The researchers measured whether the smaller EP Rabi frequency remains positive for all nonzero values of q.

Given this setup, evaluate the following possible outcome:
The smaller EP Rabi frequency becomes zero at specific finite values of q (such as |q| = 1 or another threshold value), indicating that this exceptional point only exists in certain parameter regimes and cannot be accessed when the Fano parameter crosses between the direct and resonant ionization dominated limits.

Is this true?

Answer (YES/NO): NO